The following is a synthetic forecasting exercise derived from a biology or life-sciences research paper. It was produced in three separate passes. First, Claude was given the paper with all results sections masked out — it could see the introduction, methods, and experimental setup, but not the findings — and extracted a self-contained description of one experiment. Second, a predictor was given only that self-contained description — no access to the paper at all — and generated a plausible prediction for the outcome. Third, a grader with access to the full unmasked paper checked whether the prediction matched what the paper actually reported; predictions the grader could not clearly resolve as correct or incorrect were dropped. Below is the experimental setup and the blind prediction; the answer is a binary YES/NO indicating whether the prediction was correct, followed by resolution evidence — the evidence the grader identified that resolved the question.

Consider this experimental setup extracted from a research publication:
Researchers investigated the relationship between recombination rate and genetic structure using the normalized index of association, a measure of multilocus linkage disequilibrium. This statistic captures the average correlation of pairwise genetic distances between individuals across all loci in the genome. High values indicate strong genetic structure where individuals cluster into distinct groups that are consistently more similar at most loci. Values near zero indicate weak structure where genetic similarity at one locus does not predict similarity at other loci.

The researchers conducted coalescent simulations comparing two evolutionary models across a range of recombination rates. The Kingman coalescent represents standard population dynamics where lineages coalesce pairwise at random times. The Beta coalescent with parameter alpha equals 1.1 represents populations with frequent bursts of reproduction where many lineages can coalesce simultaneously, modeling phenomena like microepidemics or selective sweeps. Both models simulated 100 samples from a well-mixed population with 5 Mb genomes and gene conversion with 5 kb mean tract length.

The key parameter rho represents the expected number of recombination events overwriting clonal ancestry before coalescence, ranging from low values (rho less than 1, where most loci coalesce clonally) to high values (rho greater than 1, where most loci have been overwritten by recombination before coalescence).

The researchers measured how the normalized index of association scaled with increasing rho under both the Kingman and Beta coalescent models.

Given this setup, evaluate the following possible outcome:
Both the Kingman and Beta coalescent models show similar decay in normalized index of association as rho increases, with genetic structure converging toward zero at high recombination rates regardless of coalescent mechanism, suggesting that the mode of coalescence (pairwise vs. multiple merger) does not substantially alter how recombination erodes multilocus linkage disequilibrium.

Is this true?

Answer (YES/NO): NO